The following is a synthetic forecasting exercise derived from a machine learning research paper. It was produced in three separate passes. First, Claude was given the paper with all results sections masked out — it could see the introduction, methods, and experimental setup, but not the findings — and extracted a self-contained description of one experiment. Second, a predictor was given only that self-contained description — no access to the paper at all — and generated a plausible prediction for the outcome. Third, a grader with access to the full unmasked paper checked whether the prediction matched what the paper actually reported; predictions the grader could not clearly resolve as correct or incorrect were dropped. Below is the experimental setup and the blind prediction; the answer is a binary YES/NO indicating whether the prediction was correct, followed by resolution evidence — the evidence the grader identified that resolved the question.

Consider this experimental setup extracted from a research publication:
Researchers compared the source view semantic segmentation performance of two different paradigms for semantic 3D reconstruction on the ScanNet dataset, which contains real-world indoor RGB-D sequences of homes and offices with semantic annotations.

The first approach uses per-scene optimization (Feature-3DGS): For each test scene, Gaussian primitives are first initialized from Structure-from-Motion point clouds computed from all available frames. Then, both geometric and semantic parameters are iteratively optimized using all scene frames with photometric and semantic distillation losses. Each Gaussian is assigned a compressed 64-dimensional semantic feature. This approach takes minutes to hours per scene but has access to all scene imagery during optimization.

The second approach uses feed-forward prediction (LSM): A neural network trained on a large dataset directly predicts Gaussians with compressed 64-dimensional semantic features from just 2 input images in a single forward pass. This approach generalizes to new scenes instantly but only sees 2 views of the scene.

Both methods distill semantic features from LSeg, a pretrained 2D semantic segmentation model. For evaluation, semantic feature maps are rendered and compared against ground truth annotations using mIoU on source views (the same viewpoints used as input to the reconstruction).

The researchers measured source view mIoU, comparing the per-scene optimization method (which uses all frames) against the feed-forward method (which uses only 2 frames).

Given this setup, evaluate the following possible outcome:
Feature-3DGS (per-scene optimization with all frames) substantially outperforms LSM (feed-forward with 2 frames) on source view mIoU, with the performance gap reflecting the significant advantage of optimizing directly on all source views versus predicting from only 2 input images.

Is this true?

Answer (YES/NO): NO